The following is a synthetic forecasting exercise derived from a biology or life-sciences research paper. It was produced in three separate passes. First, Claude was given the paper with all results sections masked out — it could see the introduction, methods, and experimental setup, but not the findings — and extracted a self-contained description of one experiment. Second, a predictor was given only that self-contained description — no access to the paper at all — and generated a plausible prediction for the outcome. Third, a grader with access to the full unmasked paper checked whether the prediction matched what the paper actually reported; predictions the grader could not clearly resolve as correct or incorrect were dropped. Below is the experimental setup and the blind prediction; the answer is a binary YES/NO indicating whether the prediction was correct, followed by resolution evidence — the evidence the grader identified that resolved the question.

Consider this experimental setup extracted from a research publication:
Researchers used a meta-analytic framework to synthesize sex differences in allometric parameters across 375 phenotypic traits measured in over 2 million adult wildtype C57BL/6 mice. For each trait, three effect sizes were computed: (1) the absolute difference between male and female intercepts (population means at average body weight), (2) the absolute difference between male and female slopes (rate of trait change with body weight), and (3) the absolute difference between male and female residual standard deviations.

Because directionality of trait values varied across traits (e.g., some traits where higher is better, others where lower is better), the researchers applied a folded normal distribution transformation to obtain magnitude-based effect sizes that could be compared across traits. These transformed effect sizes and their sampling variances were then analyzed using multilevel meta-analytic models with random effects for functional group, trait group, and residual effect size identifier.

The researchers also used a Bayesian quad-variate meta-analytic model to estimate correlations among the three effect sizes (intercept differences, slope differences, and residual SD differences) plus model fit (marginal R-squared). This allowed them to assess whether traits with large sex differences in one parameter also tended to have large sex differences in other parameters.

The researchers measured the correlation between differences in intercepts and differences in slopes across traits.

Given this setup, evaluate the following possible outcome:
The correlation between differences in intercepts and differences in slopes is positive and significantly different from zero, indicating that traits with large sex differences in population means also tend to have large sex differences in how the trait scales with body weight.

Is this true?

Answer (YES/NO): YES